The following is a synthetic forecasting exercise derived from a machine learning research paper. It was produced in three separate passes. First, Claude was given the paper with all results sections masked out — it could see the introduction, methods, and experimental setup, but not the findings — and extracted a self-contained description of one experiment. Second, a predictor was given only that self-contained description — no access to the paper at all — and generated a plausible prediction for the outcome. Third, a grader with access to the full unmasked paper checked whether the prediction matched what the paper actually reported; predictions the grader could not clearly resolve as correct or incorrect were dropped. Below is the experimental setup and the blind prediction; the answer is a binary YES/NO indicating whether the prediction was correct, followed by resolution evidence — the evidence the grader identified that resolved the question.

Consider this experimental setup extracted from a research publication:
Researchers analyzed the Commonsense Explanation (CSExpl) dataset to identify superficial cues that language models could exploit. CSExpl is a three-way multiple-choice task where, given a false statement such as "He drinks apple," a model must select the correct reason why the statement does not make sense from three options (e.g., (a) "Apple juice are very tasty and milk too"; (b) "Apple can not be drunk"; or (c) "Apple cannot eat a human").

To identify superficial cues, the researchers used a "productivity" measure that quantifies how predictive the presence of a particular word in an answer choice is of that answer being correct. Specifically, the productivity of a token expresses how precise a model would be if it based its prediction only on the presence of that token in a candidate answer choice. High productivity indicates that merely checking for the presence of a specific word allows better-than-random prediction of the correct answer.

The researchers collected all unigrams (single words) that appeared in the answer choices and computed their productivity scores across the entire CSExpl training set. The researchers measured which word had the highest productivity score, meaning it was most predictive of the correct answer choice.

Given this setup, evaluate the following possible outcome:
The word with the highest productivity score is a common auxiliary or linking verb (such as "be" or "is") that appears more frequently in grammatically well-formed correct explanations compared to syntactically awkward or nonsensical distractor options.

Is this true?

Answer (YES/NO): NO